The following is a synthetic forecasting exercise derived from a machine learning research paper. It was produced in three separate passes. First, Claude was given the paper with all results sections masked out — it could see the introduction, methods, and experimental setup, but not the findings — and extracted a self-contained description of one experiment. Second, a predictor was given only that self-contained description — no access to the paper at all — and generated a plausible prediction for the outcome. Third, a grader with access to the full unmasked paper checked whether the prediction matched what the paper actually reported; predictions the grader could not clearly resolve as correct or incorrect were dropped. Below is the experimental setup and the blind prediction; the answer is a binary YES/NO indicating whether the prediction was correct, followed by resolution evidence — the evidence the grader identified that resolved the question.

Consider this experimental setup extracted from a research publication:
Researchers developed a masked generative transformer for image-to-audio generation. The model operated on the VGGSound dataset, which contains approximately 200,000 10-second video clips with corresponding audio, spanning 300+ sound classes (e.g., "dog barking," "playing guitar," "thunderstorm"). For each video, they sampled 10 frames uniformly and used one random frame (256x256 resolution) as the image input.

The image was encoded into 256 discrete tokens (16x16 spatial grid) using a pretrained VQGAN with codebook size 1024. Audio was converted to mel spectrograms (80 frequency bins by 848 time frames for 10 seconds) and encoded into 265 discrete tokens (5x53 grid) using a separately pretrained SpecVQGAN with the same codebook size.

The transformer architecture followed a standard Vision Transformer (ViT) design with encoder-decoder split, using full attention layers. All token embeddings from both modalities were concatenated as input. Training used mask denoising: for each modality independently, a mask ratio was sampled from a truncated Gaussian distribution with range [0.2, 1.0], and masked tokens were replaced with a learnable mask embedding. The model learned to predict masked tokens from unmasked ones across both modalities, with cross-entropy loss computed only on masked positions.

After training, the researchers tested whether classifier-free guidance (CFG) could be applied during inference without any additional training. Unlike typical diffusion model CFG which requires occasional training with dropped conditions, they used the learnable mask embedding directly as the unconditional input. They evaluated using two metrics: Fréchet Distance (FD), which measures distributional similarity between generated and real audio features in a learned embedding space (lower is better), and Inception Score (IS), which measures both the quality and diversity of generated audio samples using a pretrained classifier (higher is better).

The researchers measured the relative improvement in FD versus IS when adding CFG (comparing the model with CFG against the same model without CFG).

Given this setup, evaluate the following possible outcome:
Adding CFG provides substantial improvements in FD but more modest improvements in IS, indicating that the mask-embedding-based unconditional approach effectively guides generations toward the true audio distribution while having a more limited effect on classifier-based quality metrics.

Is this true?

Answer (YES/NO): NO